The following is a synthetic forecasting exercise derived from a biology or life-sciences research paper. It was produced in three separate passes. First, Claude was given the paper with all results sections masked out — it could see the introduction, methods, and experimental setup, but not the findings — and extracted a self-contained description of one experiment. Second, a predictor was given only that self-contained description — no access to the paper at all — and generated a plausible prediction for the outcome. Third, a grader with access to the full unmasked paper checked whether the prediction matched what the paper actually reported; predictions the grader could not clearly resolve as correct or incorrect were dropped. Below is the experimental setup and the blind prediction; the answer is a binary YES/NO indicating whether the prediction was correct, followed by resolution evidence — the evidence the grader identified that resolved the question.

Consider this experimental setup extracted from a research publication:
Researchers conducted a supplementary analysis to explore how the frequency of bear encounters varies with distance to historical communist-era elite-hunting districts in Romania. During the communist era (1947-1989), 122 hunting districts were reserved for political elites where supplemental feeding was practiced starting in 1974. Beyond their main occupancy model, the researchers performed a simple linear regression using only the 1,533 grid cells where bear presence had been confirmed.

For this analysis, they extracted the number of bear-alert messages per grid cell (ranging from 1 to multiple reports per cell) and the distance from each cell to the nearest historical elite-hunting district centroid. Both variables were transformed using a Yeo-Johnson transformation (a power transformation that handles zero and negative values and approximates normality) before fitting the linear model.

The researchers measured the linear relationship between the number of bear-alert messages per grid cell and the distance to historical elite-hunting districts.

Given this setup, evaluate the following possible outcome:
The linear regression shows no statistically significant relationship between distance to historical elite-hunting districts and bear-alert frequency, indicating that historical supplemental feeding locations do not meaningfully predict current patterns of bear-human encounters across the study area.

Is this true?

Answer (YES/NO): NO